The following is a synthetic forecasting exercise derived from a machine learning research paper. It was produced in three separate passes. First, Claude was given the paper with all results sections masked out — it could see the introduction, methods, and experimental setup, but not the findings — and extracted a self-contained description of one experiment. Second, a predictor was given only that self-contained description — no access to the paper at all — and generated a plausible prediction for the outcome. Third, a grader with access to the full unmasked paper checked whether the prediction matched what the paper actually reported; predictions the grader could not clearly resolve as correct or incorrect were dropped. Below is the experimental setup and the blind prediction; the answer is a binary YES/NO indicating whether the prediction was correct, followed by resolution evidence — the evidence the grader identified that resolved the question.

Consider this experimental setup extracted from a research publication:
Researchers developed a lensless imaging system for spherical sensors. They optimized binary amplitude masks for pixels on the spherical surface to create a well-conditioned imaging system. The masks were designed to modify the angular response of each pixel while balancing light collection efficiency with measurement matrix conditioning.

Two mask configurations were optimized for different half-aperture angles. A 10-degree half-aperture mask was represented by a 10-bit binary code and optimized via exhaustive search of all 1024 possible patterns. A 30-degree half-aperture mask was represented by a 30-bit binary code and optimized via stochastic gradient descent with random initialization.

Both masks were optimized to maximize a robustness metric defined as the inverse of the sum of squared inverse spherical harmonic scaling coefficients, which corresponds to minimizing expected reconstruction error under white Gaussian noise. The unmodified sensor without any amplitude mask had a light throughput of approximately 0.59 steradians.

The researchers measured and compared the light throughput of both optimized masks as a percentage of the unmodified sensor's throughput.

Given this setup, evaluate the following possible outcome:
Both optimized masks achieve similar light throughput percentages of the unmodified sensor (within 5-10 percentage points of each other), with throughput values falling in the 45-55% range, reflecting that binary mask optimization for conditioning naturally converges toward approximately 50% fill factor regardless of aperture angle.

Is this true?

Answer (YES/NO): NO